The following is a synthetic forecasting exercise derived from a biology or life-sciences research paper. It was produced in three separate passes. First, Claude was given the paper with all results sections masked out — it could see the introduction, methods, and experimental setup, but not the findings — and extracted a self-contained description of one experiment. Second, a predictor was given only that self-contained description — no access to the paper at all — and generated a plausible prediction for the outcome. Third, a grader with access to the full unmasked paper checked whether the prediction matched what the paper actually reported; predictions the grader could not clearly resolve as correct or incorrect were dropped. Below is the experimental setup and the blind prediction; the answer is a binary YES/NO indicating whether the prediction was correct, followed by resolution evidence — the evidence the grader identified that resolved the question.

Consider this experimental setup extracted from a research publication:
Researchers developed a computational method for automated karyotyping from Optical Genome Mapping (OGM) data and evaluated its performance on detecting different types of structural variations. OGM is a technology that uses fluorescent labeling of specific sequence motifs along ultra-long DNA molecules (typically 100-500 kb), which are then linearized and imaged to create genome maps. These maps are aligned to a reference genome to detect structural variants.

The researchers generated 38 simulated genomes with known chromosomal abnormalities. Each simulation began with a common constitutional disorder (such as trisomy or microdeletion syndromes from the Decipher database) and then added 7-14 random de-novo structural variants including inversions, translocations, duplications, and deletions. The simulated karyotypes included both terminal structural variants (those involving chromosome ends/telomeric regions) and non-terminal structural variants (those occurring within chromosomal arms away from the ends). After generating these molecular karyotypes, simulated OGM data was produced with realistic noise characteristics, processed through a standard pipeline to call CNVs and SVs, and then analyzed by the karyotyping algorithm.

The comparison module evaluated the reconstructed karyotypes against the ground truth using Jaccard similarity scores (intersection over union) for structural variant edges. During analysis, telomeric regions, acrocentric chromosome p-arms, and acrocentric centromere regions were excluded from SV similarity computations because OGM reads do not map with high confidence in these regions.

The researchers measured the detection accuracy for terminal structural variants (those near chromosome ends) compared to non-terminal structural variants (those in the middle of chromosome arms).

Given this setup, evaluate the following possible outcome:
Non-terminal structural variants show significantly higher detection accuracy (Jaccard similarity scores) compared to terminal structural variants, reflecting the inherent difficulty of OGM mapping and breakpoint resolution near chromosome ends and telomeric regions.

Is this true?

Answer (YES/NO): YES